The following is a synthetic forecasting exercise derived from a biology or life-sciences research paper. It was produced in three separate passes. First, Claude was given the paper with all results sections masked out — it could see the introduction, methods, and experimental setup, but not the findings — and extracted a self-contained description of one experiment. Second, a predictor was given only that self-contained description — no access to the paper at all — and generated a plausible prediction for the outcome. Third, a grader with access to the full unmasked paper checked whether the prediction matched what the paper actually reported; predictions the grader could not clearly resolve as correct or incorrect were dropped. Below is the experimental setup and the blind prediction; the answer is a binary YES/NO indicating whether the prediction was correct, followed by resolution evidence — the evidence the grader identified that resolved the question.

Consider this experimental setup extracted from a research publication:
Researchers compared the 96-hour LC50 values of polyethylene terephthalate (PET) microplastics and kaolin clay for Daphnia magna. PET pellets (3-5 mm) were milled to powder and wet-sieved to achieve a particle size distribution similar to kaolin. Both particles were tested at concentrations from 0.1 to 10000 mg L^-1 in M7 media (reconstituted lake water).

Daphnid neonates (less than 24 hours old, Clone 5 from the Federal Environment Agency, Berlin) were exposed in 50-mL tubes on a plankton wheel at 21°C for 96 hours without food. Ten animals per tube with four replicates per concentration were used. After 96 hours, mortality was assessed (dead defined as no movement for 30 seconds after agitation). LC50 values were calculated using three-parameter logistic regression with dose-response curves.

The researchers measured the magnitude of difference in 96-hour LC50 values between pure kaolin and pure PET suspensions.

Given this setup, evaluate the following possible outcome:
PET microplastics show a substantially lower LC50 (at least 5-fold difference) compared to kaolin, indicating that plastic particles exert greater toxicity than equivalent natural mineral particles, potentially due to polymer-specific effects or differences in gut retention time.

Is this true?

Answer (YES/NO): YES